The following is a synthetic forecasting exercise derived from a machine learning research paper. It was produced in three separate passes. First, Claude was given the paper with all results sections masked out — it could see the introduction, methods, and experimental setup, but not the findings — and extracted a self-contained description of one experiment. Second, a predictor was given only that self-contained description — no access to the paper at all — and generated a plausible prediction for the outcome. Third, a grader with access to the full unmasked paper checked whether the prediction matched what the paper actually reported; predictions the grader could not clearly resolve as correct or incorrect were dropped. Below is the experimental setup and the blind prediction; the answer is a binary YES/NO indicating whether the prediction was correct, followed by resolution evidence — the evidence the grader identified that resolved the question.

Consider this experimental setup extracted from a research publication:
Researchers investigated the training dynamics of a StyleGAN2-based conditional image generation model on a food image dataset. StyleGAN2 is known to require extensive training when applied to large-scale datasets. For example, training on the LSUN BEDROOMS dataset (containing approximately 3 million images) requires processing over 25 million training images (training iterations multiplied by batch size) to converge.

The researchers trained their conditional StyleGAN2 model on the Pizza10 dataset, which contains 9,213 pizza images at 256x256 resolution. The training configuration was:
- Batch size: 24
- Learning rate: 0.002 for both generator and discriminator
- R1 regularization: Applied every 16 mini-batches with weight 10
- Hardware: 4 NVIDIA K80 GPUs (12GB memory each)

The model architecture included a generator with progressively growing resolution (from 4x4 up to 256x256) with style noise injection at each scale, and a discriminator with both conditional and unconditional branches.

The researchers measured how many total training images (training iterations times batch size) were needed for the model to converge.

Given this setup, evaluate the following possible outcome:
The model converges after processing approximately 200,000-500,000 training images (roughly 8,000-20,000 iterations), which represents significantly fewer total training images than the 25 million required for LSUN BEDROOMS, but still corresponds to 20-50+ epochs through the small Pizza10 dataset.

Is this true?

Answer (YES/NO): NO